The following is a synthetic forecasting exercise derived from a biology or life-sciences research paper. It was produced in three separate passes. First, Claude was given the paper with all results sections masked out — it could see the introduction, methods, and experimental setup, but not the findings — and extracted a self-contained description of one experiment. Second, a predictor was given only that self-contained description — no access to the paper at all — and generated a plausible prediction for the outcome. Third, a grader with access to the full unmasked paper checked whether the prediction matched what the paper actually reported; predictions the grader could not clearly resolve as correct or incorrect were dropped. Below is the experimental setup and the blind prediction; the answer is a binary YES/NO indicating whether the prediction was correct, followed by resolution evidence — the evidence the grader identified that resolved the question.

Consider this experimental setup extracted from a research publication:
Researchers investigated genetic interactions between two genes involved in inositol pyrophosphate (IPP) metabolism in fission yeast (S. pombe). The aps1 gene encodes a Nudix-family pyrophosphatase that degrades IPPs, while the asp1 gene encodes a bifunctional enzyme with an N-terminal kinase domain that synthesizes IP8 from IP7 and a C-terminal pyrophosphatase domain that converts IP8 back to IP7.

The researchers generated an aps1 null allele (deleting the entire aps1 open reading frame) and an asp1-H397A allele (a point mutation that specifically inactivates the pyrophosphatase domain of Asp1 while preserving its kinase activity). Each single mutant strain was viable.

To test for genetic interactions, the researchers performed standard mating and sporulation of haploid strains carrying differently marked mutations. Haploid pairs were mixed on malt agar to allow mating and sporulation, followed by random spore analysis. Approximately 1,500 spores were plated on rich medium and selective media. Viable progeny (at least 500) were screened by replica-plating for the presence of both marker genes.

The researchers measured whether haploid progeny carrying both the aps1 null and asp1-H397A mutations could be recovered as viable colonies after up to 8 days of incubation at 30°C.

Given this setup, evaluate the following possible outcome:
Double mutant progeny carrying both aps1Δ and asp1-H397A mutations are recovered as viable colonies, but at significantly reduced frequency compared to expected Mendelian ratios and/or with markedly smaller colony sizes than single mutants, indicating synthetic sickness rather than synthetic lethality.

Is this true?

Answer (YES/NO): NO